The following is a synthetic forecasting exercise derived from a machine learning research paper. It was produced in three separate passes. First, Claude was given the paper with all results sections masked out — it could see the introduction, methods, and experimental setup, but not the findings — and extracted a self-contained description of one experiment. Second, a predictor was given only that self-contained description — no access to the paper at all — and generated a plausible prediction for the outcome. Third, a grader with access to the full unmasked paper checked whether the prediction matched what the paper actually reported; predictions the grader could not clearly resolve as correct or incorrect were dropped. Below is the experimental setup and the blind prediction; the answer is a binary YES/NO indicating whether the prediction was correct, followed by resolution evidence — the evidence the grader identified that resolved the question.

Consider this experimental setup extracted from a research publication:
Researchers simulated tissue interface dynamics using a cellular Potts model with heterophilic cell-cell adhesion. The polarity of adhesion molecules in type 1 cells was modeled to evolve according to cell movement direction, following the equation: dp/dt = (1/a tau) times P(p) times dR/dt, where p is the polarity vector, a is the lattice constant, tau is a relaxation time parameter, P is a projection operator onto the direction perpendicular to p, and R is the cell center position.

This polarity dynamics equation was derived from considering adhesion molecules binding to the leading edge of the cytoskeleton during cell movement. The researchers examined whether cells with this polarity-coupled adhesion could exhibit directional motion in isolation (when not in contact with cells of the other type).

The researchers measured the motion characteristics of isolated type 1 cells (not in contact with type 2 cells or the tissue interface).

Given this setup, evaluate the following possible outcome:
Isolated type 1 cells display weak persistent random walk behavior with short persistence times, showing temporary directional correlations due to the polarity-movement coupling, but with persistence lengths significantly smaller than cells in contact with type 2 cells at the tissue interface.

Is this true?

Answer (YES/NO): NO